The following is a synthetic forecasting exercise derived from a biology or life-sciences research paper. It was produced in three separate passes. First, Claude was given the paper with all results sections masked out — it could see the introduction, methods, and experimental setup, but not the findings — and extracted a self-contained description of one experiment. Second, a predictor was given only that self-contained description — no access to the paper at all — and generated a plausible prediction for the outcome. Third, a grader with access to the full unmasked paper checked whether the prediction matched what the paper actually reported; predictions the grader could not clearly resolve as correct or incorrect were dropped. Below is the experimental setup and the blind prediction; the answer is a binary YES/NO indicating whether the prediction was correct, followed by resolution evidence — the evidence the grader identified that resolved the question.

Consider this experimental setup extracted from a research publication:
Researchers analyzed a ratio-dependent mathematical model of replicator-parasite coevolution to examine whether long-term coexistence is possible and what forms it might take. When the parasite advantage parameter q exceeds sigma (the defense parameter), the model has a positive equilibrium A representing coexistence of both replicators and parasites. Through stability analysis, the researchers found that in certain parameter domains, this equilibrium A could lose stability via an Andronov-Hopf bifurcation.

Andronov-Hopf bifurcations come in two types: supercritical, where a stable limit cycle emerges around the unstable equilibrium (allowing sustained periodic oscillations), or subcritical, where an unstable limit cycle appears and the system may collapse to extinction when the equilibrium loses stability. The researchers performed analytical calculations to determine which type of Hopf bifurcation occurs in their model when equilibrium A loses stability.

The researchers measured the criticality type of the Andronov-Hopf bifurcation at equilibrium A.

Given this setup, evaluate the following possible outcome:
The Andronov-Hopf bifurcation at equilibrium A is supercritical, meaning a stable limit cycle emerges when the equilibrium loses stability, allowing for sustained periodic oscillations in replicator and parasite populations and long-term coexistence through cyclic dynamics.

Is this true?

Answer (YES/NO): YES